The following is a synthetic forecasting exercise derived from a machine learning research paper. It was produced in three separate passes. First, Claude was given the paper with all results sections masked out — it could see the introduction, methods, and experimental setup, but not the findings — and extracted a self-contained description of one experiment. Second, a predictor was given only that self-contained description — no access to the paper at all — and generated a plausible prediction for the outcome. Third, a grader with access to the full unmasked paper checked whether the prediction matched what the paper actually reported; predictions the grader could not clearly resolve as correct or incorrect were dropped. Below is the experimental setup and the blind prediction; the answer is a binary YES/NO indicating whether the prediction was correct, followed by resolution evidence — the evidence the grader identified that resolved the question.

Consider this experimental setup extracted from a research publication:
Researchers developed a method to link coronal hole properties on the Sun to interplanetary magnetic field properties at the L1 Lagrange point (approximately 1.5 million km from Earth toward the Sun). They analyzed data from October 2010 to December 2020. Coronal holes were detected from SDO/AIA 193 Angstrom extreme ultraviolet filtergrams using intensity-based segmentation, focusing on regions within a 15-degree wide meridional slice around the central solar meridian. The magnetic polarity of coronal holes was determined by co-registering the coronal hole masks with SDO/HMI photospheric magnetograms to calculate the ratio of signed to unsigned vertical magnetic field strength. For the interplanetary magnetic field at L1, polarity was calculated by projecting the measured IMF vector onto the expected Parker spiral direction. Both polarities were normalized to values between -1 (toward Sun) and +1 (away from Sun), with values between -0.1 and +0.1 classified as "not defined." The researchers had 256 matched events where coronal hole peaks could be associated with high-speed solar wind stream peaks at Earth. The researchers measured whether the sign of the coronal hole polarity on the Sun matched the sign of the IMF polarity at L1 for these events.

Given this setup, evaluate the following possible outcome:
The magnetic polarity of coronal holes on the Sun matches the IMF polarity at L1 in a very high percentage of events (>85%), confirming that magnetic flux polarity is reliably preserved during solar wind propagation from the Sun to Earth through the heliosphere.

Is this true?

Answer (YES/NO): NO